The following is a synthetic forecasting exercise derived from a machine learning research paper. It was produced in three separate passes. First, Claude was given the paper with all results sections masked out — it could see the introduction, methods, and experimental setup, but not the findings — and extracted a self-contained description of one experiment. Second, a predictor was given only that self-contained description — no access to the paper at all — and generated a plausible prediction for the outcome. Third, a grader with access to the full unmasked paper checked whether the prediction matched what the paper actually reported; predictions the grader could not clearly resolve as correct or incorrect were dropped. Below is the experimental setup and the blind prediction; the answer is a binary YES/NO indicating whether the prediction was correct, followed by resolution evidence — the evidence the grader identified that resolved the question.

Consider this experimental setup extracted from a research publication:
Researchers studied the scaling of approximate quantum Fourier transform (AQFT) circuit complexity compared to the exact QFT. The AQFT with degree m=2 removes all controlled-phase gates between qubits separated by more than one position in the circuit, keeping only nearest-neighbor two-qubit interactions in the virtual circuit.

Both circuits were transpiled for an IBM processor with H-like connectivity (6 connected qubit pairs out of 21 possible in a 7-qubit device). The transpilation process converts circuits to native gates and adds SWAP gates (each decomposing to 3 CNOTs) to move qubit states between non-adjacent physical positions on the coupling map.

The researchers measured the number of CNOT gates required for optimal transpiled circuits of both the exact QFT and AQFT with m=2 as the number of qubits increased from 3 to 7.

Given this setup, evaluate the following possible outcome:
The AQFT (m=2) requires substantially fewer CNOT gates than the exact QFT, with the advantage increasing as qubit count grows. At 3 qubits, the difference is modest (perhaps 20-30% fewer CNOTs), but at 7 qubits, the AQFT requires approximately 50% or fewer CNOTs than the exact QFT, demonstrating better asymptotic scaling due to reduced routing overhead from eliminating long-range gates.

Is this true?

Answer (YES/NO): NO